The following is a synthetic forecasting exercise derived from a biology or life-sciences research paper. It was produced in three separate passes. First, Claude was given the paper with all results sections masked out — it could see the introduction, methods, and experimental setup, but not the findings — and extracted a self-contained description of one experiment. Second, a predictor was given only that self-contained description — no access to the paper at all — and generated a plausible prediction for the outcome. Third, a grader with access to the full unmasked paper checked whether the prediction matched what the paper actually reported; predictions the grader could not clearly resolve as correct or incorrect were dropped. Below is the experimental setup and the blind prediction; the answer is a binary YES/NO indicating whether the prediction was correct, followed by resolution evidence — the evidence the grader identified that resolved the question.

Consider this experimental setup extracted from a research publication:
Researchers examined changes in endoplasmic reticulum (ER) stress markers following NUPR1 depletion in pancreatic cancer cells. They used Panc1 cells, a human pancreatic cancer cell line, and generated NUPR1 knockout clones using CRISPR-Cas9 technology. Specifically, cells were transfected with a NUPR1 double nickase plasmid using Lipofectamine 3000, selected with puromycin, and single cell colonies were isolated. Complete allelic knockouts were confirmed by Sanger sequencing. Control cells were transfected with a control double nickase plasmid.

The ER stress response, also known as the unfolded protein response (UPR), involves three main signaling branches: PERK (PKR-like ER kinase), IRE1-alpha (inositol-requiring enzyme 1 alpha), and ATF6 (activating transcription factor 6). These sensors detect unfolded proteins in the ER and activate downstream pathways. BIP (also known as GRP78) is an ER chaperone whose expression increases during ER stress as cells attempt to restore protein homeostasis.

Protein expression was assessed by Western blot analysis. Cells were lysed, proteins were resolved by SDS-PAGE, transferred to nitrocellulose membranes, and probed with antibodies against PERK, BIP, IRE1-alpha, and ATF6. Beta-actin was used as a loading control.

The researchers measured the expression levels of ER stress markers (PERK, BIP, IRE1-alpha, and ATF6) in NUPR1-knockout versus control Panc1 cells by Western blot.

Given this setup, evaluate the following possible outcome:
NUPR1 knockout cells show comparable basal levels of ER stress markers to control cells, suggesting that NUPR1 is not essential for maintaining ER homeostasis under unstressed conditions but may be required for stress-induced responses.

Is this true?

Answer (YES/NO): NO